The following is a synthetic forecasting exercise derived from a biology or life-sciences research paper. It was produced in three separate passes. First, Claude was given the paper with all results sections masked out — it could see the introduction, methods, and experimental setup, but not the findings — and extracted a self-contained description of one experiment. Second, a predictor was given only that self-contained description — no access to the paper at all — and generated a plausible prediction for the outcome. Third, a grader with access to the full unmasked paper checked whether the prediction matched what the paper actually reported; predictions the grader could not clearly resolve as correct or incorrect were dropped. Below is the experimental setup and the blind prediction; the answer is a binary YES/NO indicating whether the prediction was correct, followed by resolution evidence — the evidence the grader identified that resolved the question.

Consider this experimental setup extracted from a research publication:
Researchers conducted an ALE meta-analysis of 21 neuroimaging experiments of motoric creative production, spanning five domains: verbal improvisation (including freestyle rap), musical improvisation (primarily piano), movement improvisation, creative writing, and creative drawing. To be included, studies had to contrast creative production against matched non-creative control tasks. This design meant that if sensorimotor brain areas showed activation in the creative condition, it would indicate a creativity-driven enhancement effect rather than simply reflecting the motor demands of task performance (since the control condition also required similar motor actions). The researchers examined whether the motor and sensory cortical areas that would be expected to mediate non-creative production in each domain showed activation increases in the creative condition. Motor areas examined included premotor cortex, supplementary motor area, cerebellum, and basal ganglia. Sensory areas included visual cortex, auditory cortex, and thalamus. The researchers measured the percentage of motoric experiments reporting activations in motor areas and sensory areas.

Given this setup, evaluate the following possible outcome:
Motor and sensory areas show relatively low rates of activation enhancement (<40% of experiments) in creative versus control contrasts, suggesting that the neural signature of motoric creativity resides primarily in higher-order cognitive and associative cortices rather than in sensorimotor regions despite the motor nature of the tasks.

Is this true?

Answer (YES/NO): NO